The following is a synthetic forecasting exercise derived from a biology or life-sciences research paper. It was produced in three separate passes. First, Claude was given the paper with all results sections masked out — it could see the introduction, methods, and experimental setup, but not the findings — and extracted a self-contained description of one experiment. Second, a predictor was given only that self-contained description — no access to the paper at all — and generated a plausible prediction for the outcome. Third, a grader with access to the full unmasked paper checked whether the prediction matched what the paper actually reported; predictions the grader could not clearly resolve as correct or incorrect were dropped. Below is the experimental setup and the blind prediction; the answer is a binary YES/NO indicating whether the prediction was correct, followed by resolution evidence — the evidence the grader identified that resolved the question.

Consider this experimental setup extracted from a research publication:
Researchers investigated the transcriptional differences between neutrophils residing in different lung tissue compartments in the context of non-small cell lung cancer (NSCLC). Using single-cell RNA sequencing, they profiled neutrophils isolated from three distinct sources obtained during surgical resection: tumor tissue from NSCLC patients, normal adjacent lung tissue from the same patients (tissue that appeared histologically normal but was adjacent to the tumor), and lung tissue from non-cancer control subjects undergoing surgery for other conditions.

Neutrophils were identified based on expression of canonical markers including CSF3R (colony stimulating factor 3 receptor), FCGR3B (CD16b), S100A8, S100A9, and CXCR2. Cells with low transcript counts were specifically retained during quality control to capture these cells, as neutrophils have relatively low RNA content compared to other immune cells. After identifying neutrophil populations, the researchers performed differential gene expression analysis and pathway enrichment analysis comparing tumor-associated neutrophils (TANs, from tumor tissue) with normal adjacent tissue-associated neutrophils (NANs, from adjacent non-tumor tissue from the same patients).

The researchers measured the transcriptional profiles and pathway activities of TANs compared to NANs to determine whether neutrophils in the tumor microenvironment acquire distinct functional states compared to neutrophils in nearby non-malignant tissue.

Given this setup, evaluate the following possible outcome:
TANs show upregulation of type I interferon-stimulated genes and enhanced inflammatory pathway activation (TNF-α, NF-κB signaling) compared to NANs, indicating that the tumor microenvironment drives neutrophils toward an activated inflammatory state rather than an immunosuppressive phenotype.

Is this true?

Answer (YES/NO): NO